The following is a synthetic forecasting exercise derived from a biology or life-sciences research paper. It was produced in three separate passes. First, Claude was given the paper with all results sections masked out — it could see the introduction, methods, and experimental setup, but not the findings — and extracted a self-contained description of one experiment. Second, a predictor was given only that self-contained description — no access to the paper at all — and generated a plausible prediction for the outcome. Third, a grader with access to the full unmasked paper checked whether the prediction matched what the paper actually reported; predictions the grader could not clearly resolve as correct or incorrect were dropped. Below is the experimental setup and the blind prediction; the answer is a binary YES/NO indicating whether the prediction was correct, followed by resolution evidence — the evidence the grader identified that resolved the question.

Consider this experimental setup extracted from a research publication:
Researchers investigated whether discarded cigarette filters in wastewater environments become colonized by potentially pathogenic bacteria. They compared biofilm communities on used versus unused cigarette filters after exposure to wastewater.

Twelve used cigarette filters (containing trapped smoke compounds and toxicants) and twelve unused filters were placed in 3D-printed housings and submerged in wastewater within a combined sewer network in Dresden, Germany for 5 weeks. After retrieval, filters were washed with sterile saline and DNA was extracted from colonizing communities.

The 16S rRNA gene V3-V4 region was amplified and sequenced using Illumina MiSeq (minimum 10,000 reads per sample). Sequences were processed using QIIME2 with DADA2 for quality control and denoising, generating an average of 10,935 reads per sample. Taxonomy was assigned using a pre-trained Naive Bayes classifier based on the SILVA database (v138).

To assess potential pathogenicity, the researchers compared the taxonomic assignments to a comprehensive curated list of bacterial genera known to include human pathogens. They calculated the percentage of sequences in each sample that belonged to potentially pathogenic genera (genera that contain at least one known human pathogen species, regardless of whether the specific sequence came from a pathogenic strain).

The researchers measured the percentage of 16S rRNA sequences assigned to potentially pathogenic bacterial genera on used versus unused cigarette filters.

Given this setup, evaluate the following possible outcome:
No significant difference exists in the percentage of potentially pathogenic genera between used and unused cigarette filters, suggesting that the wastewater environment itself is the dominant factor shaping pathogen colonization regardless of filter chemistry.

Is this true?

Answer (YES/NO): NO